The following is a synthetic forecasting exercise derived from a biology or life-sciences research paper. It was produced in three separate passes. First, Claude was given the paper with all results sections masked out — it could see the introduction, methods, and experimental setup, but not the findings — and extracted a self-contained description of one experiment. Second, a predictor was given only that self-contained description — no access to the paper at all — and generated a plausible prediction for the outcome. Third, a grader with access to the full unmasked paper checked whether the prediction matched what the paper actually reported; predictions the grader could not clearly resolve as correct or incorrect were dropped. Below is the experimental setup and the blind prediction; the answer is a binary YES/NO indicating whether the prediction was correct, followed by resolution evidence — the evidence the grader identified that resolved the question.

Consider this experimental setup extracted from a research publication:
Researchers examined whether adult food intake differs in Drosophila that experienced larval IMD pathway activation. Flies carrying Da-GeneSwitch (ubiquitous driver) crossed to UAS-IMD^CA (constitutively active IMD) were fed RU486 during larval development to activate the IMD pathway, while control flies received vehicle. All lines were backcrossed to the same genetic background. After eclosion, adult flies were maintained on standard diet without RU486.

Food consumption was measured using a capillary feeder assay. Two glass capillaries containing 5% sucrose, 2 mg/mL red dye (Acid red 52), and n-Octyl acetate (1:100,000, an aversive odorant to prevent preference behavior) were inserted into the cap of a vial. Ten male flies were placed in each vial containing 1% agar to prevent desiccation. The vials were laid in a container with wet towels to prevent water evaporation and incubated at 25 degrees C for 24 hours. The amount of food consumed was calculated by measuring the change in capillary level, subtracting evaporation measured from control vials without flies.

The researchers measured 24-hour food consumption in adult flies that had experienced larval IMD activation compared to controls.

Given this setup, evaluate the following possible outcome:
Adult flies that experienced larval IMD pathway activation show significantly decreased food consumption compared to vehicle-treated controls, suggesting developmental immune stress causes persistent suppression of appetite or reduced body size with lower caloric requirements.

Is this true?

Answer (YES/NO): YES